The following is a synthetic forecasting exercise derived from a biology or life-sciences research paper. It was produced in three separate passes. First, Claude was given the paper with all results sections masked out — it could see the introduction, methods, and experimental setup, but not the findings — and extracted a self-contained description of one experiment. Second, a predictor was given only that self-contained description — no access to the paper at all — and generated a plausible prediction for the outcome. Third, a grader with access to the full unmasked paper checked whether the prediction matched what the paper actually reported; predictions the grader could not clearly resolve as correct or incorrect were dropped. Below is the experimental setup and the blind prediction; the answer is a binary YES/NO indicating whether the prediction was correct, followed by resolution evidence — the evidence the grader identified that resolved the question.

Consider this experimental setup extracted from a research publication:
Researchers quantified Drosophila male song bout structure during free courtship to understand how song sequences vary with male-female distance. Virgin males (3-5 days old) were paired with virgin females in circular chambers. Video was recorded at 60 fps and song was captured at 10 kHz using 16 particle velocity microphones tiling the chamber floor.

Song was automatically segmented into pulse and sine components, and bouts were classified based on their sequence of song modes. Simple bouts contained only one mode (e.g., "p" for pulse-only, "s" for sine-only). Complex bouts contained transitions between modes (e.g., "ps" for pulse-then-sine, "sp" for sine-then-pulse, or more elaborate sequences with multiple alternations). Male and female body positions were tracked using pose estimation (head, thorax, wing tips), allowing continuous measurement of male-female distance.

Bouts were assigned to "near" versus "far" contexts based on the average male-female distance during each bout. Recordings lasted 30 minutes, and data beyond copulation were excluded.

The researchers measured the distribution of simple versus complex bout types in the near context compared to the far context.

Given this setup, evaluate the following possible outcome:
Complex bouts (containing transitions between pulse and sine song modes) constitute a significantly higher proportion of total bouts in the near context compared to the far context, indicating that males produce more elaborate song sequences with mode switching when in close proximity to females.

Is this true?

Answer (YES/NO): YES